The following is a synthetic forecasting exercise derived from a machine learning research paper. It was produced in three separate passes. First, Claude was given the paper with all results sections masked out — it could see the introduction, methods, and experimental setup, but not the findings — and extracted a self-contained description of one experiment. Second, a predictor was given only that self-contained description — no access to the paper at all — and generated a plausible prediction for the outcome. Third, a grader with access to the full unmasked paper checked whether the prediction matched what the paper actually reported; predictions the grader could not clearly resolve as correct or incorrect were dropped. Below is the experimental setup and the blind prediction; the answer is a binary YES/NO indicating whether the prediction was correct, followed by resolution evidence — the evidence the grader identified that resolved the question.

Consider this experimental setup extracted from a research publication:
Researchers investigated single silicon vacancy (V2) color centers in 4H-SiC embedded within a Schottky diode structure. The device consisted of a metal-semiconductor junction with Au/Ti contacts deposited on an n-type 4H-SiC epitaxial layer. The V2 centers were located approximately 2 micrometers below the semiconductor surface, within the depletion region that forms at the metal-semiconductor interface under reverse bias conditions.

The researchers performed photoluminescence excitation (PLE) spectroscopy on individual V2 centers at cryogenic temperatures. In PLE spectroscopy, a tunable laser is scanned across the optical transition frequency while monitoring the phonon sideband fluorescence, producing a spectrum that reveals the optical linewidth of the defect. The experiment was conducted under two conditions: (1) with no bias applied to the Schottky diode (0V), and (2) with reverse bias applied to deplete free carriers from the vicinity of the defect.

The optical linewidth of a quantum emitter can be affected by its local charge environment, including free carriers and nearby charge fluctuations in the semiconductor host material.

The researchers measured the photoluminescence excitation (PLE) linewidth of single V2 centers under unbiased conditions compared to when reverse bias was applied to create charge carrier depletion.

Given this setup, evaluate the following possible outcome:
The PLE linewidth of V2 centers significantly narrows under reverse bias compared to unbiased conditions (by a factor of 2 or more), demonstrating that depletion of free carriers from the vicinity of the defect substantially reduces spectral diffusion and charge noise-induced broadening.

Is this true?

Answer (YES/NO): YES